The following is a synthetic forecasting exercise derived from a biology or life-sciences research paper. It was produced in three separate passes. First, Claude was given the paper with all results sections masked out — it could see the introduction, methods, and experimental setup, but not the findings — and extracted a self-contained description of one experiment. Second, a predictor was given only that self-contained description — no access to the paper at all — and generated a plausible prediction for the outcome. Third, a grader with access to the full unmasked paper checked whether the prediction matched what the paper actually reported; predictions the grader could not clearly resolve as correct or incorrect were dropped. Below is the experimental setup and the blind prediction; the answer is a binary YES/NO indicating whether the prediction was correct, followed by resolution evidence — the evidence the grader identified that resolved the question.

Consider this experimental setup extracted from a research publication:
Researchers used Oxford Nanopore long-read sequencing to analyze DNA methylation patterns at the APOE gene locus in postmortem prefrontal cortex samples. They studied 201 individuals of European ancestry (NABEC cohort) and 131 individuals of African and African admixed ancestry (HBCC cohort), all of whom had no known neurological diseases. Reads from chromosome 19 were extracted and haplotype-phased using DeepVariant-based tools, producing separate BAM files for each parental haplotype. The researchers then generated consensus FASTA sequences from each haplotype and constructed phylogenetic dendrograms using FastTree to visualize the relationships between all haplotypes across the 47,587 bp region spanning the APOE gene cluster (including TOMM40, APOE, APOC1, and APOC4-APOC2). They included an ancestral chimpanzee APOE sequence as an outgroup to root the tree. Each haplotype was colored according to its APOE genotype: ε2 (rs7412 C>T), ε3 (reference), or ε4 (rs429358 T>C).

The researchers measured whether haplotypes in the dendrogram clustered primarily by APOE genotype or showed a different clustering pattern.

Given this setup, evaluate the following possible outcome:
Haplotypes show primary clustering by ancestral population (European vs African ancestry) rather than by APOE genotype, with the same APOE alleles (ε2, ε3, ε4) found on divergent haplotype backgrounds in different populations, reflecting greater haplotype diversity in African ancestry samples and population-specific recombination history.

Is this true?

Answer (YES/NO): NO